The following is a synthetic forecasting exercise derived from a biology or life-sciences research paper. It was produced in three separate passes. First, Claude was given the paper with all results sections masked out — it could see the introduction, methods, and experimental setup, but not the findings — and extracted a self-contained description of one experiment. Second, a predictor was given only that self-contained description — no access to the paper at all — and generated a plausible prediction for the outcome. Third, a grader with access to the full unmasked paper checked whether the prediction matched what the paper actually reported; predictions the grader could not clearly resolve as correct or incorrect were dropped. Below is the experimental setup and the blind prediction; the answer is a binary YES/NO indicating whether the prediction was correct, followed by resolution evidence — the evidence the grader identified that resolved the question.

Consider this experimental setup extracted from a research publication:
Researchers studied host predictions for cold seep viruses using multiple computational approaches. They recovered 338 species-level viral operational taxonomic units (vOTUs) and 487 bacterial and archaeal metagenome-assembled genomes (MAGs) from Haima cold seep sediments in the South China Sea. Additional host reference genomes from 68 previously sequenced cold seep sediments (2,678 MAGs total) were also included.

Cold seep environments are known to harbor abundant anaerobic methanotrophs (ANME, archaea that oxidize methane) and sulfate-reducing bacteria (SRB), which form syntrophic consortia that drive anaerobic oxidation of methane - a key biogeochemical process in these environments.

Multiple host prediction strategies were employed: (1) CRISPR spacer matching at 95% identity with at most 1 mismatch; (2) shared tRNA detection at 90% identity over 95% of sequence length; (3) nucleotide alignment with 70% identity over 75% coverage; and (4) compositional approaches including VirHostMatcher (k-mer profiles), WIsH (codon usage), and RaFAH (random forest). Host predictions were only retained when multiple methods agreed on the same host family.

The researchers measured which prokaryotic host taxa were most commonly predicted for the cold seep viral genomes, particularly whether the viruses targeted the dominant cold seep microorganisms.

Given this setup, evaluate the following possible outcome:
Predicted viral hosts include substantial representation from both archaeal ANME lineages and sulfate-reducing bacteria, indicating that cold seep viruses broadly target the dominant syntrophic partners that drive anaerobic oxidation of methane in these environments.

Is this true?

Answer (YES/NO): NO